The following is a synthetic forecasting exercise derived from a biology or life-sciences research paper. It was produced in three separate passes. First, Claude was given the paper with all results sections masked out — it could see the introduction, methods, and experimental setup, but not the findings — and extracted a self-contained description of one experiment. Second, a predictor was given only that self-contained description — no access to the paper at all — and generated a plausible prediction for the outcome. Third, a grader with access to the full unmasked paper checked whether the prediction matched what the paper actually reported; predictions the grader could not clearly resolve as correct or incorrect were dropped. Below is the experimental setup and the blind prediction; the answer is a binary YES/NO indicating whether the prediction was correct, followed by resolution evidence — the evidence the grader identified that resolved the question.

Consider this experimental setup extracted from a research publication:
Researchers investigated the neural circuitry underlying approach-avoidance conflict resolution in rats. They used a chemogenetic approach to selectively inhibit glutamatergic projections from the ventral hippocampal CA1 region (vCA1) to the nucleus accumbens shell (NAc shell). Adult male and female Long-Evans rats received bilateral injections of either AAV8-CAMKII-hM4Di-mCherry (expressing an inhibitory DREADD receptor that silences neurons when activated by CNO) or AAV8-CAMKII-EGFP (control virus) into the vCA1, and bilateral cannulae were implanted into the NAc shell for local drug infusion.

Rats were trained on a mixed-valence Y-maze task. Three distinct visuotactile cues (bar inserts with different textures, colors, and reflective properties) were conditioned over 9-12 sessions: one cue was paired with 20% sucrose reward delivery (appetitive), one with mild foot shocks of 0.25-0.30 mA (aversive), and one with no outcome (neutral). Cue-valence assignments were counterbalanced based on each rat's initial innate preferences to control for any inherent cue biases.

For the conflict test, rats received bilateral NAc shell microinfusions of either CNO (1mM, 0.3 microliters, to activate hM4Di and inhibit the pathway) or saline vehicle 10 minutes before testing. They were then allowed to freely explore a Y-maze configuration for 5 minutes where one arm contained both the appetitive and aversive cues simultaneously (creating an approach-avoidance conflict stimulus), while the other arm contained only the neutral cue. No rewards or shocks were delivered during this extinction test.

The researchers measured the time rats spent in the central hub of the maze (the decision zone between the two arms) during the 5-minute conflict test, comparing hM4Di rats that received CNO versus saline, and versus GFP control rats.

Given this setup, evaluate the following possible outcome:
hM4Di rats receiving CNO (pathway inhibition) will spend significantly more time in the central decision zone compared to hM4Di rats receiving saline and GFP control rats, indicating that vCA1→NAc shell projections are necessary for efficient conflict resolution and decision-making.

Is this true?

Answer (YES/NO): YES